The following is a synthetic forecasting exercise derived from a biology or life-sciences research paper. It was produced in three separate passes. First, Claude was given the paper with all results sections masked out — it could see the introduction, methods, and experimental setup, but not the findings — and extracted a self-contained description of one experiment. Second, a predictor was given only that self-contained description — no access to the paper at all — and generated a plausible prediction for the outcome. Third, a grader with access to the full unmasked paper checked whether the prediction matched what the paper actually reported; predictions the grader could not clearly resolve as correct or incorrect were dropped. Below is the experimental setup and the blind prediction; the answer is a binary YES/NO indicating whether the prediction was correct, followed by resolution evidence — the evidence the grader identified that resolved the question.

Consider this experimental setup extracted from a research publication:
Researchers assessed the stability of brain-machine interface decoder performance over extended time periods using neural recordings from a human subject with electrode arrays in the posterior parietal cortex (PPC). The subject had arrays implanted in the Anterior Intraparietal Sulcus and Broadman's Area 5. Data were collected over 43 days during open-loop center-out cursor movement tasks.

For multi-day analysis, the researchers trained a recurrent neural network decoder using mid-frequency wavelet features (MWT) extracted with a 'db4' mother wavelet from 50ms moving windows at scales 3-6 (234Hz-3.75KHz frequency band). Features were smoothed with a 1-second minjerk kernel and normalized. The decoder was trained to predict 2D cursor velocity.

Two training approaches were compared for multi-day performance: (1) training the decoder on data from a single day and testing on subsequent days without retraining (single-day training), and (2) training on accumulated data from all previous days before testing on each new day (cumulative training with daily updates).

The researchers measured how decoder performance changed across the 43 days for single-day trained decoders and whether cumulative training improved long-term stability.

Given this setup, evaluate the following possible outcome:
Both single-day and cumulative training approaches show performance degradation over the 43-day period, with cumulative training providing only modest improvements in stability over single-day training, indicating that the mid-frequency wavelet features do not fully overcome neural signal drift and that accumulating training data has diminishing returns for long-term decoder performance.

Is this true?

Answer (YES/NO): NO